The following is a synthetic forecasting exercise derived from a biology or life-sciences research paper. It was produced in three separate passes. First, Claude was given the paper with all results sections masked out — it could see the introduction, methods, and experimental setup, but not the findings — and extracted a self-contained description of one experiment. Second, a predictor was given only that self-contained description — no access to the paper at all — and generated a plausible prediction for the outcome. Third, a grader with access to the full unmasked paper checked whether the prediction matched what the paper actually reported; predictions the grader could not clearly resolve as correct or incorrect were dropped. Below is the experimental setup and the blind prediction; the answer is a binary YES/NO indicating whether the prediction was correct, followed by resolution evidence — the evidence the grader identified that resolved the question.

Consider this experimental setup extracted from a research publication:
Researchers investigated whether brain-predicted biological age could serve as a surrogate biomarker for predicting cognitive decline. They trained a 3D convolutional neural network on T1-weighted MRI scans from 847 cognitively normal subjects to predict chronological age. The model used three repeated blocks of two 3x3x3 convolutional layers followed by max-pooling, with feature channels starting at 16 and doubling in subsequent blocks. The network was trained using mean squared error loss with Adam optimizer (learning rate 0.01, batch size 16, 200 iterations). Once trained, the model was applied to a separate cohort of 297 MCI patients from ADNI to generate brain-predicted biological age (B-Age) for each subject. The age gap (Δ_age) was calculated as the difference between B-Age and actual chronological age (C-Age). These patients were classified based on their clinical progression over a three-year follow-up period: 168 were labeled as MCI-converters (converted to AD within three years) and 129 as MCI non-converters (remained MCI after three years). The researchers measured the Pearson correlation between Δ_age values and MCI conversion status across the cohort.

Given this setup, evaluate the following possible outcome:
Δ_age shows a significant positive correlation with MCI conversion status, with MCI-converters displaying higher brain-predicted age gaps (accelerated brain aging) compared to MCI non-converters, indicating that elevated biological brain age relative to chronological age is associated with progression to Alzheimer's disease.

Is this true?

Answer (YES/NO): NO